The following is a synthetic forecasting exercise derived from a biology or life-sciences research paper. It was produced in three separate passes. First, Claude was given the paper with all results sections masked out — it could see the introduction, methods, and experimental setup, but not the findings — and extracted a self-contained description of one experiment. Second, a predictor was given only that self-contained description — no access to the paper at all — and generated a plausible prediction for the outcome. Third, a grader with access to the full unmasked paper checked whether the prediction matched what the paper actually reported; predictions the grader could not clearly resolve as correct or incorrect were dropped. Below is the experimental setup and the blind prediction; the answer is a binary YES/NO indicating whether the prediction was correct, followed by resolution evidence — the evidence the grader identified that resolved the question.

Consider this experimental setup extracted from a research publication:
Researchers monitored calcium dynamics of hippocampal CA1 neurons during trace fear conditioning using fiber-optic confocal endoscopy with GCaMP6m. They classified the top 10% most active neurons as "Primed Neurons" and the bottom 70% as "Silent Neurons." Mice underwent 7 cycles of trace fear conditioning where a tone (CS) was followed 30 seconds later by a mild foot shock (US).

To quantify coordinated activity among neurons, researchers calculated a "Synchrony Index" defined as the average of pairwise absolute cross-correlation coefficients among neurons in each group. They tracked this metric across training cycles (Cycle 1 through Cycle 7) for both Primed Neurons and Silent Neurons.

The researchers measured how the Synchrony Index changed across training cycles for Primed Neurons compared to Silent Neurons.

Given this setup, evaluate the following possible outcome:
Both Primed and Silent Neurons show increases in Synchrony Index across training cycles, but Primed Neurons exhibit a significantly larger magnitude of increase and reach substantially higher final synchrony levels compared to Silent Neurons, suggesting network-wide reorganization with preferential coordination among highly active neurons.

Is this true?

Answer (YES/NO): NO